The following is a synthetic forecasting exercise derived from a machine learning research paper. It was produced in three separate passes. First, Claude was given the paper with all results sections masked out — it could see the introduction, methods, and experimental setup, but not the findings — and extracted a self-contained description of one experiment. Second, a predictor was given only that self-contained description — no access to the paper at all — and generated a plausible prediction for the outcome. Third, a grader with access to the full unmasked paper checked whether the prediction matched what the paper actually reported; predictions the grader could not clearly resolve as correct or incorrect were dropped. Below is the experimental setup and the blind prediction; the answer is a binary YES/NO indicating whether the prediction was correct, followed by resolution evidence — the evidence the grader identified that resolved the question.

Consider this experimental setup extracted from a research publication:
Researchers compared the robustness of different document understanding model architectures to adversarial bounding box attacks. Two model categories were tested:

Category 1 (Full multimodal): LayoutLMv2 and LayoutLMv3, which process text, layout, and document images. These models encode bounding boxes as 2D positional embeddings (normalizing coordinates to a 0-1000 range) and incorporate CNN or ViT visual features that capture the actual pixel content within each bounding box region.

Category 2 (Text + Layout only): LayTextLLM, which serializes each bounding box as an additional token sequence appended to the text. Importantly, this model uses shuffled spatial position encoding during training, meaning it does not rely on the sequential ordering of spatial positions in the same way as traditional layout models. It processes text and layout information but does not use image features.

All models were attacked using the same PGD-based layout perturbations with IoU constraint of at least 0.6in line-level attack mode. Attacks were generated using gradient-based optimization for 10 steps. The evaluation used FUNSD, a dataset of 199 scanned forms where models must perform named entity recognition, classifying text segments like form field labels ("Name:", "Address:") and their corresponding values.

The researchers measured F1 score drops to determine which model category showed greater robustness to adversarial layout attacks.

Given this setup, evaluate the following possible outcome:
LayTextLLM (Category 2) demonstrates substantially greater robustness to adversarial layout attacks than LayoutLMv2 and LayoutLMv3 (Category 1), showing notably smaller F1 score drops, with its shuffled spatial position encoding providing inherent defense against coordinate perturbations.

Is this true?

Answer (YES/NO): YES